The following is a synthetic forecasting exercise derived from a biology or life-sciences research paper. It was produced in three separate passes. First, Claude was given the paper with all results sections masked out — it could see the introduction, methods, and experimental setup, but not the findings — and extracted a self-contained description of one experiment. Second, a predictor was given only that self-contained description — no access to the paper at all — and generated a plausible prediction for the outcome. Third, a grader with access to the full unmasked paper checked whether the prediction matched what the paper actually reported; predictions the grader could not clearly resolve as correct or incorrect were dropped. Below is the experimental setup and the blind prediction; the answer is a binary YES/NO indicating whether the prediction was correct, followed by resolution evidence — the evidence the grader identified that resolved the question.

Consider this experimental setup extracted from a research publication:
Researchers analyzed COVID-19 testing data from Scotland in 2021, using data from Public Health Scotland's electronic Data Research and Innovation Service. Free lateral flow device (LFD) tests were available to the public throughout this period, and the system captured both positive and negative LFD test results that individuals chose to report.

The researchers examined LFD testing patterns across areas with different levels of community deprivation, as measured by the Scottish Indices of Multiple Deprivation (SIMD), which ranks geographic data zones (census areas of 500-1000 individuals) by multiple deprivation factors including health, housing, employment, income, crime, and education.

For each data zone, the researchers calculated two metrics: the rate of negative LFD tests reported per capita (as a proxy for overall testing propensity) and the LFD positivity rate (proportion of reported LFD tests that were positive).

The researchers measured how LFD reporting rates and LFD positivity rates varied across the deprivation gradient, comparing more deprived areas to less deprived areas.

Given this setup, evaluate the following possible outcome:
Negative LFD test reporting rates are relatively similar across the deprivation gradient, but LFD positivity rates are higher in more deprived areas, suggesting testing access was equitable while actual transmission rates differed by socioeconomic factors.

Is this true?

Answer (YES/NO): NO